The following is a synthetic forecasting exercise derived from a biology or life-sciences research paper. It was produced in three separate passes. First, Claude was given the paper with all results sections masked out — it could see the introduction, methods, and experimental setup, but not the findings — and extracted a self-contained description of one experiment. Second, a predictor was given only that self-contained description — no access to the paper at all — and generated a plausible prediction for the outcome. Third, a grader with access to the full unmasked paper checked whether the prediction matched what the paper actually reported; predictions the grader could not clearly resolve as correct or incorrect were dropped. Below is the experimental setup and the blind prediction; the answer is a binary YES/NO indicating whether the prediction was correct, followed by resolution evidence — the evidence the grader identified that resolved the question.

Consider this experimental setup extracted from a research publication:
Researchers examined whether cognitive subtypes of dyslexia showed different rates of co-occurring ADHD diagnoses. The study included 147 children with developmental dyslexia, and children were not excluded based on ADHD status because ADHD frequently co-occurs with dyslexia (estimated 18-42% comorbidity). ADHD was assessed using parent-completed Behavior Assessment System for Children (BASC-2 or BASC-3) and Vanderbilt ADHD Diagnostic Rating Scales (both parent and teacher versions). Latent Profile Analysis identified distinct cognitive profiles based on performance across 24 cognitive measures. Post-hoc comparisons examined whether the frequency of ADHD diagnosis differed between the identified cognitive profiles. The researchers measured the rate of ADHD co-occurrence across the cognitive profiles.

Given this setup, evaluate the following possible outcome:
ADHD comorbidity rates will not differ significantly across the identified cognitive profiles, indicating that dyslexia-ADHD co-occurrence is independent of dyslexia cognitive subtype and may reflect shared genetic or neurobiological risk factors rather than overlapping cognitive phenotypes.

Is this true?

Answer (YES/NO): YES